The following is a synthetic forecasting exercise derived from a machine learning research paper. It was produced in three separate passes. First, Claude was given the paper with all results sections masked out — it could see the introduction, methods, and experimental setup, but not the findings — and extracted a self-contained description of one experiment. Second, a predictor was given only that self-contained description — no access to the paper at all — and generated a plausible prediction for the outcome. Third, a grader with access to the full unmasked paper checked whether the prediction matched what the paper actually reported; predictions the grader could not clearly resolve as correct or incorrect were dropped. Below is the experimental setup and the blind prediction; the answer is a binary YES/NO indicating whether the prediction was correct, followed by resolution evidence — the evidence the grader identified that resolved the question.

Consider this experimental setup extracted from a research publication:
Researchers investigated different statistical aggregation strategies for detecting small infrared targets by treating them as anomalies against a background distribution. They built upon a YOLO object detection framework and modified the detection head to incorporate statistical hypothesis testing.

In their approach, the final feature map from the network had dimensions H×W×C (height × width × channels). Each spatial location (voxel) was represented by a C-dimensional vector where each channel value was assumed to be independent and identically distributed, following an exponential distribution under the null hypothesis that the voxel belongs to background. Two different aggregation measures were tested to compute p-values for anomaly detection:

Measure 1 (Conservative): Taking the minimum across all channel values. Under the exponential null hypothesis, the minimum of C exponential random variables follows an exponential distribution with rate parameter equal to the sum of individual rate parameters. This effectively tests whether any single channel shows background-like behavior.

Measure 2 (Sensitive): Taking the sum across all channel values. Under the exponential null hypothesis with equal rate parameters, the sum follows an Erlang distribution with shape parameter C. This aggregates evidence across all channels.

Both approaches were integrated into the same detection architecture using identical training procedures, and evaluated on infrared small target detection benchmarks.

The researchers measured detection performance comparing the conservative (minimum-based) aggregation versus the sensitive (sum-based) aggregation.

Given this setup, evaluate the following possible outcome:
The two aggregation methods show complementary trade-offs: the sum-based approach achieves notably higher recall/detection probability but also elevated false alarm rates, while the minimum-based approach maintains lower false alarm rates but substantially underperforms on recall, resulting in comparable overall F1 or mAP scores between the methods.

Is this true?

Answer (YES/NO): NO